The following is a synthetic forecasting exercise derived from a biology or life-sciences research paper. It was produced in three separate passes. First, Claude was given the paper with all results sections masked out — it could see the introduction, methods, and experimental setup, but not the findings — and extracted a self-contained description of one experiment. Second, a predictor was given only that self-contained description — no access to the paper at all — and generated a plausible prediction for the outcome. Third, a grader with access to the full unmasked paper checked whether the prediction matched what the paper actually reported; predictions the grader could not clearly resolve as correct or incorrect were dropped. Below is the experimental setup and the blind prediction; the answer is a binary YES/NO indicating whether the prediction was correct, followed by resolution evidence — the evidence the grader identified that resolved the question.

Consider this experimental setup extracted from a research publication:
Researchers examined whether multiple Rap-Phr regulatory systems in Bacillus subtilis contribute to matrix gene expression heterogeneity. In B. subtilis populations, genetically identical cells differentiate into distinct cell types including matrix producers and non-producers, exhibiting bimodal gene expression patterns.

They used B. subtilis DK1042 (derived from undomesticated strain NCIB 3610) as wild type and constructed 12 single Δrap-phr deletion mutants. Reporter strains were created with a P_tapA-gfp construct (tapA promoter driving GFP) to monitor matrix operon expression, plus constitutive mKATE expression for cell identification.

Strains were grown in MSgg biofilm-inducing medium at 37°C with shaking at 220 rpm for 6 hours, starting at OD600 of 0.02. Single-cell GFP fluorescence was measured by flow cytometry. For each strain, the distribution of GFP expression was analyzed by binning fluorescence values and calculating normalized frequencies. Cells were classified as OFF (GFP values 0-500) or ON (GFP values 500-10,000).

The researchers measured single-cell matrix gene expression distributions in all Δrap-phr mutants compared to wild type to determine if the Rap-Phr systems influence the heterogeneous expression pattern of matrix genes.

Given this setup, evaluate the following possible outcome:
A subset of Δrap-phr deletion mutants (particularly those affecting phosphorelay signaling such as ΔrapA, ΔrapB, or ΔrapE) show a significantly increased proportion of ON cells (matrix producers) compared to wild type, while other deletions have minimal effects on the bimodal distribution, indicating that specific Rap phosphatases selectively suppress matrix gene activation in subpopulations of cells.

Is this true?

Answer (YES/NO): NO